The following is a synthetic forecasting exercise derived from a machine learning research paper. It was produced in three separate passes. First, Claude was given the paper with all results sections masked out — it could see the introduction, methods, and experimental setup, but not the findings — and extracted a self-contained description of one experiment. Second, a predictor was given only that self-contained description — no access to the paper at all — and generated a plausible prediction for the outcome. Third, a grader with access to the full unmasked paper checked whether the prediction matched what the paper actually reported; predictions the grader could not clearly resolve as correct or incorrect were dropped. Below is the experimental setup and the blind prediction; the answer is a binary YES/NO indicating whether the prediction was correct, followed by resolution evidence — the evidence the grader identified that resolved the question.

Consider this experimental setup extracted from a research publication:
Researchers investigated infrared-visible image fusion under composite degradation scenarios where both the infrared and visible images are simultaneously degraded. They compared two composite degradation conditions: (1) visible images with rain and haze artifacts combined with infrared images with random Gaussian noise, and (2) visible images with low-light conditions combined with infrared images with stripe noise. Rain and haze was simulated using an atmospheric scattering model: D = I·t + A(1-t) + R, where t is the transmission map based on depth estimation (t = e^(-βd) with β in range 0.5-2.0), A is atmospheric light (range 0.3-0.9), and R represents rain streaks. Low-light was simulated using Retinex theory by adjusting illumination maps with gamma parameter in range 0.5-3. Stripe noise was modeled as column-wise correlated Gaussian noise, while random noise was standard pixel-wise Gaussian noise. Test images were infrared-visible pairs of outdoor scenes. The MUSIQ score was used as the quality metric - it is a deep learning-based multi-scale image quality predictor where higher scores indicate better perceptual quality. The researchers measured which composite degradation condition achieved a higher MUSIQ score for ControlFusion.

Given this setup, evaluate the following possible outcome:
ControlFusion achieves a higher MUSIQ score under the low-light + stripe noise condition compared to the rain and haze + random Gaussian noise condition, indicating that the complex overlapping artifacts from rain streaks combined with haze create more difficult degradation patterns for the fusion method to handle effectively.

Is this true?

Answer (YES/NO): YES